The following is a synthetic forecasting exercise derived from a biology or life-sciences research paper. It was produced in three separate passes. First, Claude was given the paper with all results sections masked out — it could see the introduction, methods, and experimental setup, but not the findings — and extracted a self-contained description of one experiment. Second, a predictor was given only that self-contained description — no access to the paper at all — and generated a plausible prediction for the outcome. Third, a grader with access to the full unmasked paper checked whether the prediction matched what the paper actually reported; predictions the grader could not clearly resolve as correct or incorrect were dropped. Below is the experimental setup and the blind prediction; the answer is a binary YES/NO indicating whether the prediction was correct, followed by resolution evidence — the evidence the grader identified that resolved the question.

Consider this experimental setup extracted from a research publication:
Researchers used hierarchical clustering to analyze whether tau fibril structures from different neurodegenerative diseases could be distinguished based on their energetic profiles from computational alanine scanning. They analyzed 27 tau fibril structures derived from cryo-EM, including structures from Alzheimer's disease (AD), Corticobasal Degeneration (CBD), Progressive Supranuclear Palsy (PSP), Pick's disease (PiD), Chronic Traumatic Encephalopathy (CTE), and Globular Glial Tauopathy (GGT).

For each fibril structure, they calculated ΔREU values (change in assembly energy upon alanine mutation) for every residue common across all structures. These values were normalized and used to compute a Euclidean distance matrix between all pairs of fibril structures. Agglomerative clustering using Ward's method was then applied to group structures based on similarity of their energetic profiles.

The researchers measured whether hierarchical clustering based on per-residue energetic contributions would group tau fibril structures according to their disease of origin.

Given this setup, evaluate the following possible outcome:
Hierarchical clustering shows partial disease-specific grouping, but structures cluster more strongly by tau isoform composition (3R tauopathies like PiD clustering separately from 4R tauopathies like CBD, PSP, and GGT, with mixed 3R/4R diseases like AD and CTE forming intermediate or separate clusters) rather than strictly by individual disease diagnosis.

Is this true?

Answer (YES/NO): NO